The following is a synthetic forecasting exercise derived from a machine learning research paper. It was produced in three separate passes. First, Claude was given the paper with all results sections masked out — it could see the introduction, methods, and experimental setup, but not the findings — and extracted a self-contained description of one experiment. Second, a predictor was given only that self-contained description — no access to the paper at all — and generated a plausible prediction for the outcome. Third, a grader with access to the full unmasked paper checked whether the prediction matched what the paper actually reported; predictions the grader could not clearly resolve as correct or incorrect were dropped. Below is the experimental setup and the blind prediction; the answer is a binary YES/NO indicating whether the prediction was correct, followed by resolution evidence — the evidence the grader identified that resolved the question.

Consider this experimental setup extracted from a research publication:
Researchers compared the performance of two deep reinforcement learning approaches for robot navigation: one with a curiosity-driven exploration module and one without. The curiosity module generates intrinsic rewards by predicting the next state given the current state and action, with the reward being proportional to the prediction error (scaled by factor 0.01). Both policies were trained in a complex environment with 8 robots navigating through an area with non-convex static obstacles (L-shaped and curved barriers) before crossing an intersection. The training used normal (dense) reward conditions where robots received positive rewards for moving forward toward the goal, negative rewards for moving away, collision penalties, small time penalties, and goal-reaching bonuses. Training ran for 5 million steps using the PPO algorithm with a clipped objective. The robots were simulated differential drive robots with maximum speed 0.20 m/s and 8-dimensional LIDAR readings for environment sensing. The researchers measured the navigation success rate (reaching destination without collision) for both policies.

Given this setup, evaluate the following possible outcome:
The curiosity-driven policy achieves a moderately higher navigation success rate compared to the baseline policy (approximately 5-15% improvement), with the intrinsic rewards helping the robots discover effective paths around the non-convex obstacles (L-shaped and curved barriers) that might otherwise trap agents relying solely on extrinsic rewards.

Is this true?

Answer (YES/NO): YES